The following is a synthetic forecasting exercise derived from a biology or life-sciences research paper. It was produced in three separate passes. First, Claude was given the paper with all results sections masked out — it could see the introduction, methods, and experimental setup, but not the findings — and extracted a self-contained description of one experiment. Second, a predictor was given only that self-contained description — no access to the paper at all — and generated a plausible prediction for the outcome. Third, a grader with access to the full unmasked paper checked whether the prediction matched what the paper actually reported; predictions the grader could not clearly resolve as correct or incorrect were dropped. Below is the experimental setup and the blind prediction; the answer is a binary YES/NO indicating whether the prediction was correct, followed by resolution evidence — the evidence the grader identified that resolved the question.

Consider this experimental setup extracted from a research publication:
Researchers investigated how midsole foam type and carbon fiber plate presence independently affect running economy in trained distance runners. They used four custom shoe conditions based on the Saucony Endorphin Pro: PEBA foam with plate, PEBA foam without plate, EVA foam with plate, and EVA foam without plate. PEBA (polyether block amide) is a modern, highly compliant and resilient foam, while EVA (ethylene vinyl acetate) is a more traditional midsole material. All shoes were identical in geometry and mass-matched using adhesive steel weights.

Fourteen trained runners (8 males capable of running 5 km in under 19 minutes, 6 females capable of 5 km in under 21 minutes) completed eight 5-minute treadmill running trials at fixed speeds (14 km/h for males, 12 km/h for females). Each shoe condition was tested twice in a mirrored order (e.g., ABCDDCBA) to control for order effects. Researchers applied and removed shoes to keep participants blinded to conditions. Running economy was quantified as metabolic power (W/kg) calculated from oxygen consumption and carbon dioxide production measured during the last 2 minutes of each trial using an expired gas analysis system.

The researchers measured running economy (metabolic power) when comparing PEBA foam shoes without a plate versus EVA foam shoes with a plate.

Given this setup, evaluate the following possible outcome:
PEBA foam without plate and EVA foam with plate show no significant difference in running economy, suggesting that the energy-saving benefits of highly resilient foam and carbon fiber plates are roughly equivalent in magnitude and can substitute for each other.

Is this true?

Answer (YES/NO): YES